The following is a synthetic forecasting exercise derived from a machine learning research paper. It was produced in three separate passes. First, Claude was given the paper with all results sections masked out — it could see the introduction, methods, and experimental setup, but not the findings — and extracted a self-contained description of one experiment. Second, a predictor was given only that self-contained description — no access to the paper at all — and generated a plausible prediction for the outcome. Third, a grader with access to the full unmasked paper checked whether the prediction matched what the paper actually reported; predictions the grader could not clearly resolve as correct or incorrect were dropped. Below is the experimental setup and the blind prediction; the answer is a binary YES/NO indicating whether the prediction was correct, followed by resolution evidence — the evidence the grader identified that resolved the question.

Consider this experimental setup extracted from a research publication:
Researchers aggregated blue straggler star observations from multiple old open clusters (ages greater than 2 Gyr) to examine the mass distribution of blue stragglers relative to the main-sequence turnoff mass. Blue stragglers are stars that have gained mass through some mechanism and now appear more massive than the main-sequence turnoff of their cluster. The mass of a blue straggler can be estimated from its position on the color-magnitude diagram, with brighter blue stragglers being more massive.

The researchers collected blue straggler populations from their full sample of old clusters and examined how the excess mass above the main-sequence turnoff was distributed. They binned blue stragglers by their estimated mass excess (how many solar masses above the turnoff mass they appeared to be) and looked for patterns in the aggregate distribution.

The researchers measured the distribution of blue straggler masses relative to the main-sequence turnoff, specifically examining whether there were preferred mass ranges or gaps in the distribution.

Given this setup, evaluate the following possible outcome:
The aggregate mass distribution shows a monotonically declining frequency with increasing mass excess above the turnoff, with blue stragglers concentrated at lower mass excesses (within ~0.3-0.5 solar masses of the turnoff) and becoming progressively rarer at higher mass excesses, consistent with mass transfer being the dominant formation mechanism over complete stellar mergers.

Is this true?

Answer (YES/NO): NO